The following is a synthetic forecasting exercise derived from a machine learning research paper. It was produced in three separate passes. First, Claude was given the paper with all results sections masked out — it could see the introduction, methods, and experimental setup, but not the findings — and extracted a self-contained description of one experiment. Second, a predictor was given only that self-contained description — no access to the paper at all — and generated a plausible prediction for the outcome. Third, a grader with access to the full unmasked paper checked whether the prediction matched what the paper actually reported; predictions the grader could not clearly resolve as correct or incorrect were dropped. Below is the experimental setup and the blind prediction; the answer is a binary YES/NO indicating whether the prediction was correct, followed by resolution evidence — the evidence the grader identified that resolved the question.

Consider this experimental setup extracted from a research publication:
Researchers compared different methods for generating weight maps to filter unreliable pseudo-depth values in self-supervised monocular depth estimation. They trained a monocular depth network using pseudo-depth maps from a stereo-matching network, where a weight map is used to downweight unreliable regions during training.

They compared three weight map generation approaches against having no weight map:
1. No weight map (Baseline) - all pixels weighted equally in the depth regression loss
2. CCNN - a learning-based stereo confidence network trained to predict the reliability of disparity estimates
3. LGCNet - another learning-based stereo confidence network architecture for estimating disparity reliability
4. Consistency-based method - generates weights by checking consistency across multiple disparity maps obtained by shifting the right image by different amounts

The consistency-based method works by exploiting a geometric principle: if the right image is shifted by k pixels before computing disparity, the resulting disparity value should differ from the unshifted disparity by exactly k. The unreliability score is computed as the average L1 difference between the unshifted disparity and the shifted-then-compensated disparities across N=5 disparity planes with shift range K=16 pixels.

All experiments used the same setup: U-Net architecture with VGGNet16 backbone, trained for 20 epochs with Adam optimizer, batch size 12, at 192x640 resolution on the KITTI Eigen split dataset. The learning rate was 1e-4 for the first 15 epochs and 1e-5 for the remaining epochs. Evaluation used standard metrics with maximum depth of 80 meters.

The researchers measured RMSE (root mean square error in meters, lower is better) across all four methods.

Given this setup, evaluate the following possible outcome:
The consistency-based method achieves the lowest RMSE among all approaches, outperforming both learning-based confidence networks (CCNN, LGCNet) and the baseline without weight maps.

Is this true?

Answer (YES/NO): NO